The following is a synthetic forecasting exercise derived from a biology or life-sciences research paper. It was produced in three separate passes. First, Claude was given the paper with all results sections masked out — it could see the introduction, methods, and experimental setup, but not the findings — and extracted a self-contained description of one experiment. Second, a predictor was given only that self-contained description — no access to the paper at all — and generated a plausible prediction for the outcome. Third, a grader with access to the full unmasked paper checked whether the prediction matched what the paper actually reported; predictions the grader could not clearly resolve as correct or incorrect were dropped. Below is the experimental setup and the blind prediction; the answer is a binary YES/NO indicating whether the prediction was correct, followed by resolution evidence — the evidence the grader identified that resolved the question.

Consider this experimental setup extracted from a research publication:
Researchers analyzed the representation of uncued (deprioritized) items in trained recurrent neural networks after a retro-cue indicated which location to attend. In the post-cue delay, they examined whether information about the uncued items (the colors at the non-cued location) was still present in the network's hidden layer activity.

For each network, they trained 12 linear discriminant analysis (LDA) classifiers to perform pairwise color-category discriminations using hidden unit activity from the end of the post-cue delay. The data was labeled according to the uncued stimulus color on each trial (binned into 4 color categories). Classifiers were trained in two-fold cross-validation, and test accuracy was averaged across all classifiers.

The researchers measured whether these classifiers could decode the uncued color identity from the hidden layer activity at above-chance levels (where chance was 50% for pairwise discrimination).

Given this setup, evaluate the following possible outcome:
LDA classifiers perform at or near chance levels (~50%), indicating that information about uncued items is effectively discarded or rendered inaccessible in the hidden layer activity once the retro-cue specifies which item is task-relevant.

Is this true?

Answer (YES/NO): NO